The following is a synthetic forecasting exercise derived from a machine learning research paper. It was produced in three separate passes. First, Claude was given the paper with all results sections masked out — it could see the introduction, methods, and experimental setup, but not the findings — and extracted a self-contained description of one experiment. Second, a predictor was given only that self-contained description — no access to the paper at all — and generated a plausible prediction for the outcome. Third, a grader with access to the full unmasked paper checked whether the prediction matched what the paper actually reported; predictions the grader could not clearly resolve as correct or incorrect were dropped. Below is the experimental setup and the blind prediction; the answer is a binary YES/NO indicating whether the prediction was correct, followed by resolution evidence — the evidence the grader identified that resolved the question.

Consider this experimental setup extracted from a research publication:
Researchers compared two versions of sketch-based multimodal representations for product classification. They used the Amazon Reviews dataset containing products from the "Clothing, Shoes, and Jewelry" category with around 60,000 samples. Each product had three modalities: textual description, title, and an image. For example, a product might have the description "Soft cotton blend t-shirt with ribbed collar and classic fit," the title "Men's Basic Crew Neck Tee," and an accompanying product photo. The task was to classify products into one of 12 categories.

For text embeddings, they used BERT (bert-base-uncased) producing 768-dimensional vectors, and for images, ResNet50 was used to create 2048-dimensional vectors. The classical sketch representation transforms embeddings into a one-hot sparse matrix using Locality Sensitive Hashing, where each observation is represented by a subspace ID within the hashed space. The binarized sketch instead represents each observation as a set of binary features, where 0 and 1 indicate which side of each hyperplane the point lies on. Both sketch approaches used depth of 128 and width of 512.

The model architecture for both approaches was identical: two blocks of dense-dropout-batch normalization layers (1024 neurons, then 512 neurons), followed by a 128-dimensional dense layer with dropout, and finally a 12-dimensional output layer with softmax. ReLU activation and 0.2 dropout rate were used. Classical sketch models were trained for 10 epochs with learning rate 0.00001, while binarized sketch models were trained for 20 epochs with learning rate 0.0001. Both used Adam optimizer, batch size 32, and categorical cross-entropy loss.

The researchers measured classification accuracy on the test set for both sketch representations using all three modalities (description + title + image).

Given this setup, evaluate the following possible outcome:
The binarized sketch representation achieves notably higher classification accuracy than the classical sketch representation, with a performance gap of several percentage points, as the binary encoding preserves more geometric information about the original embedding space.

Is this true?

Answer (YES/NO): NO